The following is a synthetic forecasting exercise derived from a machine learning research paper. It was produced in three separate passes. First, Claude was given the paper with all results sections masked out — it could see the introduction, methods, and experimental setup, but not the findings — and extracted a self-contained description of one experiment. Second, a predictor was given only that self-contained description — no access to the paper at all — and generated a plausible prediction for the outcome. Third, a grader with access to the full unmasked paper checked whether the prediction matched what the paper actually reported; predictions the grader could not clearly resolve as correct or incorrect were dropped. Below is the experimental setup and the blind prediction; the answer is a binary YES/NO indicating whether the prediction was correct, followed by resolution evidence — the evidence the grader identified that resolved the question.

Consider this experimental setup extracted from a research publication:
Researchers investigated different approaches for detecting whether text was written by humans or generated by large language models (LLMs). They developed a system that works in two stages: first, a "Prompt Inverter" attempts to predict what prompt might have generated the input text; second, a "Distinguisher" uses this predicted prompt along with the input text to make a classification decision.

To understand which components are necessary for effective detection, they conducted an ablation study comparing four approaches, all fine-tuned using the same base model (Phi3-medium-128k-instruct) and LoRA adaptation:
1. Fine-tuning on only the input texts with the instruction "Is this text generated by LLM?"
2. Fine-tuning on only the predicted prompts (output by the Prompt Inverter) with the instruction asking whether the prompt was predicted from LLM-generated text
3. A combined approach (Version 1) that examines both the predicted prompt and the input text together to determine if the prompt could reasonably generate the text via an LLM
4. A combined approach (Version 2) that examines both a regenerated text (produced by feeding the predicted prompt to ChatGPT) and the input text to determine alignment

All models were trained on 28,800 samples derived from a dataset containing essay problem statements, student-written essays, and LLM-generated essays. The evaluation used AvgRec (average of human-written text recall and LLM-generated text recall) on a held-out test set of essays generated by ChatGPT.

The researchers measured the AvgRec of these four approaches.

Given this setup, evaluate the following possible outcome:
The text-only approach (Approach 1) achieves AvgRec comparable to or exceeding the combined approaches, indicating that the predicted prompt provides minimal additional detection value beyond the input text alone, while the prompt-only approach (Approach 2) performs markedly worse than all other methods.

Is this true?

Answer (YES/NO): NO